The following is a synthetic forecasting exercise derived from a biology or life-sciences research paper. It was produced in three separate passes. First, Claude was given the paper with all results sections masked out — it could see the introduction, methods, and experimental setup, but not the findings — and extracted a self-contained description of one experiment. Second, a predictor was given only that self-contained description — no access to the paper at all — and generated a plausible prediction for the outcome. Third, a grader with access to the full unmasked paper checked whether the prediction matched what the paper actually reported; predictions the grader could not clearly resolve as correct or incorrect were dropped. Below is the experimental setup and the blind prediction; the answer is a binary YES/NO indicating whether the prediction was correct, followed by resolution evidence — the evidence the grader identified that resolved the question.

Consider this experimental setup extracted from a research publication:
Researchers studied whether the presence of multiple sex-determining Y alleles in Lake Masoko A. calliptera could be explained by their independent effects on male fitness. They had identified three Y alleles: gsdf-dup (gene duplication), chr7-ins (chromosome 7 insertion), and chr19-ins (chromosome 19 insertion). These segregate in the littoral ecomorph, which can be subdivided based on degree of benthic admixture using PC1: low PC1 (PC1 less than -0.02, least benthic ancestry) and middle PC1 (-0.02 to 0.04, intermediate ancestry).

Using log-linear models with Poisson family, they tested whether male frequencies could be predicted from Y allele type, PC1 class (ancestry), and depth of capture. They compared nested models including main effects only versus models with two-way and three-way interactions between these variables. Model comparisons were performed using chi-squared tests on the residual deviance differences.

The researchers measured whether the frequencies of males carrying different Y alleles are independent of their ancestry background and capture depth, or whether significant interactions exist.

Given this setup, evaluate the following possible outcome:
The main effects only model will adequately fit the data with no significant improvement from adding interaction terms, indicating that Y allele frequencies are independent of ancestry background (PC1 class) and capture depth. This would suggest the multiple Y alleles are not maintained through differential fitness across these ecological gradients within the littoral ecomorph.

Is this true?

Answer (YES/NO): YES